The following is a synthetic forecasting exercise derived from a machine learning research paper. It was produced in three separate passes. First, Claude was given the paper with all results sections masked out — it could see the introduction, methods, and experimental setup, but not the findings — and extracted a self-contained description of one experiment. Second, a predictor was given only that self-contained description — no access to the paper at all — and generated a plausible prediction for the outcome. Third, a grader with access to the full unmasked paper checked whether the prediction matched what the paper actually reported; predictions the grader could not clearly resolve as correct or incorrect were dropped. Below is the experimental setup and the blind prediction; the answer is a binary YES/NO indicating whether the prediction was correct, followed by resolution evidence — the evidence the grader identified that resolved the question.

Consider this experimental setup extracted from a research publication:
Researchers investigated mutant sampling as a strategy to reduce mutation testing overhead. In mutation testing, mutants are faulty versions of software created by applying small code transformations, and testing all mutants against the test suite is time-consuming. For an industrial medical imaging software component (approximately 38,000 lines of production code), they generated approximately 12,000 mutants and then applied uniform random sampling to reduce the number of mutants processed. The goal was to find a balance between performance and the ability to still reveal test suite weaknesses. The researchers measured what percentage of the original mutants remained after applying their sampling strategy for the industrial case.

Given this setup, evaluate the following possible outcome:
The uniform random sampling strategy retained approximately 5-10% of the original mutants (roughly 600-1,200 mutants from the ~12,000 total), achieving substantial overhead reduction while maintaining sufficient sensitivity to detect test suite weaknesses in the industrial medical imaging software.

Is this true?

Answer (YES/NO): NO